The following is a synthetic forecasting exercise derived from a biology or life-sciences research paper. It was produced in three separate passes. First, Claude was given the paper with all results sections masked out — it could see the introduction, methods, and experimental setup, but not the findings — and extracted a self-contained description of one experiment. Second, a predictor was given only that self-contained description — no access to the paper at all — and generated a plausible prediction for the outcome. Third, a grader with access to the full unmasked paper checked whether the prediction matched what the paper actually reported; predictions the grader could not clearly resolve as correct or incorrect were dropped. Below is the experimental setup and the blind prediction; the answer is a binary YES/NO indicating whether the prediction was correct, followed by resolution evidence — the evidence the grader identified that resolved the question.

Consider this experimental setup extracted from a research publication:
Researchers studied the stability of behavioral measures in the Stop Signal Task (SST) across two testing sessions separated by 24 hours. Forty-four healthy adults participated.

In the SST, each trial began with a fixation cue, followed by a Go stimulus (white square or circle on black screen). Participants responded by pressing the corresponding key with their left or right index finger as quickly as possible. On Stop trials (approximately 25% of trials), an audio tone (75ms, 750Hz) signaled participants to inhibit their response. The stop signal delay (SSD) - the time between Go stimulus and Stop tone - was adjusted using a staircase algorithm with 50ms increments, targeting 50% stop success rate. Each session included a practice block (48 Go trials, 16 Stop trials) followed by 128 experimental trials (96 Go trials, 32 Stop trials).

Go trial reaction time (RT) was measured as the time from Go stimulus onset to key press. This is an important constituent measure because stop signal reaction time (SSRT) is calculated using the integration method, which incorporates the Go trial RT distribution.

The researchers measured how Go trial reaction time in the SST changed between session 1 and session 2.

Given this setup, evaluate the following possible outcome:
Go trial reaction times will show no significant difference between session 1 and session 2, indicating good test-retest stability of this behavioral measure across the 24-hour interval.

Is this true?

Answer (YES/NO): NO